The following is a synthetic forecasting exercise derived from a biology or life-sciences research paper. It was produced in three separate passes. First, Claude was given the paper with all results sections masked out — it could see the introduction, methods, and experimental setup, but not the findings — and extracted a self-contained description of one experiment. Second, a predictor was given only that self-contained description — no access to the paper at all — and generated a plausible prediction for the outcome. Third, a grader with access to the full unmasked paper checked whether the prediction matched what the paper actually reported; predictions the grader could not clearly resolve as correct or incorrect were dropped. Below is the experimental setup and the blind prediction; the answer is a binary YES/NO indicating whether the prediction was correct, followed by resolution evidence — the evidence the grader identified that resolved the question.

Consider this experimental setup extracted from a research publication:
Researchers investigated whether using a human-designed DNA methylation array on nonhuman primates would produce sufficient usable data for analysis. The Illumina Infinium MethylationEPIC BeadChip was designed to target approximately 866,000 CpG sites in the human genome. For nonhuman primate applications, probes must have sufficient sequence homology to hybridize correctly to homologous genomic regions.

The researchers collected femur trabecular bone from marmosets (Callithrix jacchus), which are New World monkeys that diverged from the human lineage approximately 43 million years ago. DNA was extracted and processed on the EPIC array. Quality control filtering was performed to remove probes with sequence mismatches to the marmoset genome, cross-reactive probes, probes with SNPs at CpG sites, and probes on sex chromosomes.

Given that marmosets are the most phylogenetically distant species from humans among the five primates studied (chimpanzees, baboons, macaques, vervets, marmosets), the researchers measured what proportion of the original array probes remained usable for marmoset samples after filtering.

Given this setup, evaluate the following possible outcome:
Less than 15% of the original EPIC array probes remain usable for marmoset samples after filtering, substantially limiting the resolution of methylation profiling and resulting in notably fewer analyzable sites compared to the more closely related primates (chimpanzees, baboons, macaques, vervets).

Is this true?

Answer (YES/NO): YES